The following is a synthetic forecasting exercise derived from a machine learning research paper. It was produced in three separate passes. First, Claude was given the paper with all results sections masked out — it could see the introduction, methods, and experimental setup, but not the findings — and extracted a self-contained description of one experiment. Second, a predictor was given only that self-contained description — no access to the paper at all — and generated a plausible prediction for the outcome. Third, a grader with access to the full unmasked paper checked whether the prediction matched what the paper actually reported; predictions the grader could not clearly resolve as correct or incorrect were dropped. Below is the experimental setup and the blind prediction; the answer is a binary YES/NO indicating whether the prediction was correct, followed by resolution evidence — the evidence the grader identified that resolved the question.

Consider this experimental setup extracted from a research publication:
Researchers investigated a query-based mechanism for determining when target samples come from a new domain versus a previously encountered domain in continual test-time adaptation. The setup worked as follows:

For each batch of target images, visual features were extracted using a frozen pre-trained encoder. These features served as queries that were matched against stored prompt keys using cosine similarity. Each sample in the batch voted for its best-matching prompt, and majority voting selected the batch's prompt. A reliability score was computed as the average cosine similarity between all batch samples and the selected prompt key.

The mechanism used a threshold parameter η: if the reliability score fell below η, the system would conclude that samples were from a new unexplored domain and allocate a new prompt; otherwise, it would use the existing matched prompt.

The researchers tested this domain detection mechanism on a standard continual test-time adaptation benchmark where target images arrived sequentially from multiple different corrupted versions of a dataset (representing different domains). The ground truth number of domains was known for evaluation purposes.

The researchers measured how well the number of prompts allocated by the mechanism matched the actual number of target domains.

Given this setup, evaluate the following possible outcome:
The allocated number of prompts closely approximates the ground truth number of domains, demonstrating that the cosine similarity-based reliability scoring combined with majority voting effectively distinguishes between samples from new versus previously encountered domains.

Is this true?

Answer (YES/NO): NO